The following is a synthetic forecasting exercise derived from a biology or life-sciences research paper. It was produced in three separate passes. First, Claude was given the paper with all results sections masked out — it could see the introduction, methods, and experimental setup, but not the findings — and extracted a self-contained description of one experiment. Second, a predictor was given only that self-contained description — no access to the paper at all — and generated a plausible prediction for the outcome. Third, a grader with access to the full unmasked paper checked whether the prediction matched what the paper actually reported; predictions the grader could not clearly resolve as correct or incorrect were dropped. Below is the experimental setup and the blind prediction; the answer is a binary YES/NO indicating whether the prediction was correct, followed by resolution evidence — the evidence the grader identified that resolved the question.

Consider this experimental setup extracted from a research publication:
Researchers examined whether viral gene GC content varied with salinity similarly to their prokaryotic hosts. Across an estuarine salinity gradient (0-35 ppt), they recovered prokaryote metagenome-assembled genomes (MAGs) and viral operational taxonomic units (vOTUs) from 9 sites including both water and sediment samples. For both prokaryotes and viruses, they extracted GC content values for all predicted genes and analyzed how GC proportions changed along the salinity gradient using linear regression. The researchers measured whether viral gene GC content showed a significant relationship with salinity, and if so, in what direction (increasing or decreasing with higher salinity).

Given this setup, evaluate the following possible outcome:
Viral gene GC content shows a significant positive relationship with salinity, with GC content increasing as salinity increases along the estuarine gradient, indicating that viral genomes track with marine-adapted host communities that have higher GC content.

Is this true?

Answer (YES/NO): NO